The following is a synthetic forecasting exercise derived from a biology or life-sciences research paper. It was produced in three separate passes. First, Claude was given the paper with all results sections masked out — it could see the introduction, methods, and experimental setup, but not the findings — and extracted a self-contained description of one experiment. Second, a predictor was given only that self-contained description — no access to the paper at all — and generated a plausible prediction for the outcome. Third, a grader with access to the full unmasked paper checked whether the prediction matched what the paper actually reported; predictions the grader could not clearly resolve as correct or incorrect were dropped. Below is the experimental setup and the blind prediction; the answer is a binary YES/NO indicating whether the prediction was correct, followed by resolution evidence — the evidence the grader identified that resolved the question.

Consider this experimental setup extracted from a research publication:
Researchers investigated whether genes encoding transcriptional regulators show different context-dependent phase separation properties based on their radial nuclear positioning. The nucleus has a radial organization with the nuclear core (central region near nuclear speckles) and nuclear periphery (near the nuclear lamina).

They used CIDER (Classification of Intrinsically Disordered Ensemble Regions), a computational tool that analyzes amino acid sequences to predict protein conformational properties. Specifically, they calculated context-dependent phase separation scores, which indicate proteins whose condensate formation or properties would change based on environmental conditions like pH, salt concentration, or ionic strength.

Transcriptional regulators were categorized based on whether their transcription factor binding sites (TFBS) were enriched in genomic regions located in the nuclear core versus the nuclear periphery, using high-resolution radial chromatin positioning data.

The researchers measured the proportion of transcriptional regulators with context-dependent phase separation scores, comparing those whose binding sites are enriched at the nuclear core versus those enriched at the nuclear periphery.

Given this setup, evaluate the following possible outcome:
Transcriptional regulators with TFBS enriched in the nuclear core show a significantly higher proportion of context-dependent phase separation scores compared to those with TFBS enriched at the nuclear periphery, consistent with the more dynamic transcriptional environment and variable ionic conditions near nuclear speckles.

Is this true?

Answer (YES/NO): YES